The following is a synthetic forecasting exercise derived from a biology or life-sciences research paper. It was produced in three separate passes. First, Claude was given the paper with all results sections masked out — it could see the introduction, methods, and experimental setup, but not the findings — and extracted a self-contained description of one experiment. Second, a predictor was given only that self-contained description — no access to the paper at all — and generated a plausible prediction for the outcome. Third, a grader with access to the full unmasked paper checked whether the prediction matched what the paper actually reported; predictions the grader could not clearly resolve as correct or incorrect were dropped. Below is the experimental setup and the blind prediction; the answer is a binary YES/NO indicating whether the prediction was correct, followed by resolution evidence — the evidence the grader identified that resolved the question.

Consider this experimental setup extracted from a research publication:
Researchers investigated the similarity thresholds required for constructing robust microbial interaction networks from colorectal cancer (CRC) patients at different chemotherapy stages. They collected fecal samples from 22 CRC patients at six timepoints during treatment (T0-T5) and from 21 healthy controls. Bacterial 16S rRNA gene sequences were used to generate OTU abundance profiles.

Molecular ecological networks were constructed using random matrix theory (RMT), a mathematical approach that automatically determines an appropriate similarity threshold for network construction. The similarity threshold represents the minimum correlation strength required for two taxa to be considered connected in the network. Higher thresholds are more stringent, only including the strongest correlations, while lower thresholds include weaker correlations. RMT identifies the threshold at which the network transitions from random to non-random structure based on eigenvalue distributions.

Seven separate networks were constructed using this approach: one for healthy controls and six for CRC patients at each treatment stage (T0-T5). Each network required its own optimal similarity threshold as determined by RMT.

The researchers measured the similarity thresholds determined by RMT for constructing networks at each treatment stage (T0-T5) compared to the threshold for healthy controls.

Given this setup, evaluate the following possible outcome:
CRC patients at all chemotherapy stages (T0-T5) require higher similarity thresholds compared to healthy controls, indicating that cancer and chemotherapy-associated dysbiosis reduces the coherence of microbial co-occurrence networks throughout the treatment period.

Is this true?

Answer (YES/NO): NO